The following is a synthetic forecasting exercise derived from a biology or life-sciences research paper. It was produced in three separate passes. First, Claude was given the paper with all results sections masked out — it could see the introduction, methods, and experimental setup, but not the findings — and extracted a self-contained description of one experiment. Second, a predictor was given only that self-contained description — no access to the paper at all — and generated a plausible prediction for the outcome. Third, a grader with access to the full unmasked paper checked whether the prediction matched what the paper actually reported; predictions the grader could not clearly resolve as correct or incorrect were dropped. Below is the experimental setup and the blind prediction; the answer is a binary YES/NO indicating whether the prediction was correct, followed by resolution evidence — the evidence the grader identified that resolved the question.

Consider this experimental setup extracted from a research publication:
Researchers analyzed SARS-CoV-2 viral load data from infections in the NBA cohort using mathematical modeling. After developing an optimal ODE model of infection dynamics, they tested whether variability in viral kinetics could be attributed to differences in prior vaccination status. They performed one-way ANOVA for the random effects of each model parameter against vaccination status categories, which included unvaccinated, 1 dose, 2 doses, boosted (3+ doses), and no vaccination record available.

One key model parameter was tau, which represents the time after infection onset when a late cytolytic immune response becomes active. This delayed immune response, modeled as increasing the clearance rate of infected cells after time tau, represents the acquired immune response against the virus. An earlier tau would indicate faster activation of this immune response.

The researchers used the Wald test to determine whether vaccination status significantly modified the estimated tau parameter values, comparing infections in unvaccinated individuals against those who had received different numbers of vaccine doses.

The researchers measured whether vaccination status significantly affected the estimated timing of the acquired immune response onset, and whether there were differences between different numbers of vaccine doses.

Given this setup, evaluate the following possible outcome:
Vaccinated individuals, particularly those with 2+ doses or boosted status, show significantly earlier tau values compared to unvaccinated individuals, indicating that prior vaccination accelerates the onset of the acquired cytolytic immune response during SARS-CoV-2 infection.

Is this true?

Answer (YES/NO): NO